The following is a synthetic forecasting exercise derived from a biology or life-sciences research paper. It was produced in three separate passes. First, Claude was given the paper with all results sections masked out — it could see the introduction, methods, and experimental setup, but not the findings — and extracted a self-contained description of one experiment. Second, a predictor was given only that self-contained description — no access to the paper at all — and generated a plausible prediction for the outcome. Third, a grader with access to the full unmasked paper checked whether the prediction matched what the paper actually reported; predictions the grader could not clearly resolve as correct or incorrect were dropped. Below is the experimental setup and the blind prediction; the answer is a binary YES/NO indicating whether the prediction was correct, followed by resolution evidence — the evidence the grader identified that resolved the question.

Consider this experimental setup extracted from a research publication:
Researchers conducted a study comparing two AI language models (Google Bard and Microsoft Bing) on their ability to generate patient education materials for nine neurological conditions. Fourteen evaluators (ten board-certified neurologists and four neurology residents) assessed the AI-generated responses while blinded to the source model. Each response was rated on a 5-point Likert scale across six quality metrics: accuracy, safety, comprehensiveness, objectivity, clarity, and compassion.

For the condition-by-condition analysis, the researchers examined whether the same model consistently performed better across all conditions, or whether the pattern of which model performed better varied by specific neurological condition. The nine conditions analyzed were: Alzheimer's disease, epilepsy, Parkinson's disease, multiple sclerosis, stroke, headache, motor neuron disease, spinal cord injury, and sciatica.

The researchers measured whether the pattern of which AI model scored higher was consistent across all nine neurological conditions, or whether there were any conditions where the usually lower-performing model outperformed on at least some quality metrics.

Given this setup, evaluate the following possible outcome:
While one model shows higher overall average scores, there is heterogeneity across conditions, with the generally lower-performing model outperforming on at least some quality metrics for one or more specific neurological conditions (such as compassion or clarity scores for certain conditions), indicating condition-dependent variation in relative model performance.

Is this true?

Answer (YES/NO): YES